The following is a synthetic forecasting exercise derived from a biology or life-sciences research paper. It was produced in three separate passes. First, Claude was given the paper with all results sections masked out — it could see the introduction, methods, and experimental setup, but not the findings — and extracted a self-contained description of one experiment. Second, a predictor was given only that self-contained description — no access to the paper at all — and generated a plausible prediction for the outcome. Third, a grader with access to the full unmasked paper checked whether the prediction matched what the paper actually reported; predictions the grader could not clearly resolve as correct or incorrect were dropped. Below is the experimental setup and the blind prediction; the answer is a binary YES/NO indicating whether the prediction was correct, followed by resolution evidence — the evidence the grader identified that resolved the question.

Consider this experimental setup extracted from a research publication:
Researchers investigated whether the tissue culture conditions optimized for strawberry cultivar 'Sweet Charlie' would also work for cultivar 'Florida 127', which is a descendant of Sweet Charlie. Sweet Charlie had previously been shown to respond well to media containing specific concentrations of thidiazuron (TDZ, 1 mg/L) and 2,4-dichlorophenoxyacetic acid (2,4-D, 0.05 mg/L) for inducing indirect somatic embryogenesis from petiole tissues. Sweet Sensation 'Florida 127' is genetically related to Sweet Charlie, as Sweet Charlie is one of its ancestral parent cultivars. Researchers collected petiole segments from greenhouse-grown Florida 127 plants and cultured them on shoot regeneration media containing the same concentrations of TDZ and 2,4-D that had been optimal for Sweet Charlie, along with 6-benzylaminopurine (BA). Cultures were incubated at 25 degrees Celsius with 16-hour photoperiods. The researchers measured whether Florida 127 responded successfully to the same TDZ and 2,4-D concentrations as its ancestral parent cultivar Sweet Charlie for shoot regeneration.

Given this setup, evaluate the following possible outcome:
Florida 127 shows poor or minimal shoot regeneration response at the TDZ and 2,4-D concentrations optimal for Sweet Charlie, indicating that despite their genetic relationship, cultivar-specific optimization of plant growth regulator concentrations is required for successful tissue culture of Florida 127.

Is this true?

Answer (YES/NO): NO